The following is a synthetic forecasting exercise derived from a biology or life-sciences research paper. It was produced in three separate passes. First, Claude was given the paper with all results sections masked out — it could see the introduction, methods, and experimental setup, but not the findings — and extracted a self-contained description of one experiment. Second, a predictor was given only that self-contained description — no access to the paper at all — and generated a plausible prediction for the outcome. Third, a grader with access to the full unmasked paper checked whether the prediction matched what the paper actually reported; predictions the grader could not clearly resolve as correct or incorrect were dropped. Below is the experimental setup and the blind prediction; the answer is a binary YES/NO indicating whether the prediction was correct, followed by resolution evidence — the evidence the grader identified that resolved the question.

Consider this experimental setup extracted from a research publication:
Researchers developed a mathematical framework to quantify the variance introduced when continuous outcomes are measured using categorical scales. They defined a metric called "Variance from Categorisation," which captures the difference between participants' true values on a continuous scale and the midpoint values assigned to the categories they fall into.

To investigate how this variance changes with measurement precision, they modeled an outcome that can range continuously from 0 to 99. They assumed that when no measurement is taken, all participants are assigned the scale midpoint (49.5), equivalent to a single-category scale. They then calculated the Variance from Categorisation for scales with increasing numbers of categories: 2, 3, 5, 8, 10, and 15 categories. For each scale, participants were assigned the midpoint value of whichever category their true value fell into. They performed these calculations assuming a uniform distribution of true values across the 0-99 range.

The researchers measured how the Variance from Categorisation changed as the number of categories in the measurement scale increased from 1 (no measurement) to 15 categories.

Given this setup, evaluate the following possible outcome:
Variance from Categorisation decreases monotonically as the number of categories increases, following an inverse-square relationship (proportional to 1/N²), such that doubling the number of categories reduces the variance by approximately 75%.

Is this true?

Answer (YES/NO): NO